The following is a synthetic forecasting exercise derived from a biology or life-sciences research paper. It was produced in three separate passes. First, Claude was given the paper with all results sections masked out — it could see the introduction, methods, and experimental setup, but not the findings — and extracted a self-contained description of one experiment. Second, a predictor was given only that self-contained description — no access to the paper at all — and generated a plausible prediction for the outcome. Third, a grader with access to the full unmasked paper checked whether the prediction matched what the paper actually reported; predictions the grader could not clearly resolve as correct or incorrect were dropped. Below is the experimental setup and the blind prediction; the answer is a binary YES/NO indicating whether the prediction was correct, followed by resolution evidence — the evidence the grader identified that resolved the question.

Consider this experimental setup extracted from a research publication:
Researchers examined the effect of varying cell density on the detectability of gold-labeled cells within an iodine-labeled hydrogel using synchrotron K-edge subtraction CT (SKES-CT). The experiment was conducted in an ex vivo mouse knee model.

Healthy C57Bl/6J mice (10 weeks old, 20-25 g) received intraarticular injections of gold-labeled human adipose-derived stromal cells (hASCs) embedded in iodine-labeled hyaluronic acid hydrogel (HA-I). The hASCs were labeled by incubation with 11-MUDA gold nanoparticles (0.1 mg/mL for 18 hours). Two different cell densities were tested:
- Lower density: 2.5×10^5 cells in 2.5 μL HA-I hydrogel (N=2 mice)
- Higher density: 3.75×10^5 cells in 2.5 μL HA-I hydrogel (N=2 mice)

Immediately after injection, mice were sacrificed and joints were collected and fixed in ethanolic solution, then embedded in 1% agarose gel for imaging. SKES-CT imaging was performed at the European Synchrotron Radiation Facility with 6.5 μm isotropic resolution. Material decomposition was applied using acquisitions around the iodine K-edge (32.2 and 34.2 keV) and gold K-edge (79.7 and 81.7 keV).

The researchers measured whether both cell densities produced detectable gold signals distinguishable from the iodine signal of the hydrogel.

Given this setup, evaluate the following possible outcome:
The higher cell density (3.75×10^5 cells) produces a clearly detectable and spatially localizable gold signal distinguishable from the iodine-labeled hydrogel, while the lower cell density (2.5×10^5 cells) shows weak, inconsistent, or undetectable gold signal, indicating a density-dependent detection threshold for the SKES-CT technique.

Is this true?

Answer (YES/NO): NO